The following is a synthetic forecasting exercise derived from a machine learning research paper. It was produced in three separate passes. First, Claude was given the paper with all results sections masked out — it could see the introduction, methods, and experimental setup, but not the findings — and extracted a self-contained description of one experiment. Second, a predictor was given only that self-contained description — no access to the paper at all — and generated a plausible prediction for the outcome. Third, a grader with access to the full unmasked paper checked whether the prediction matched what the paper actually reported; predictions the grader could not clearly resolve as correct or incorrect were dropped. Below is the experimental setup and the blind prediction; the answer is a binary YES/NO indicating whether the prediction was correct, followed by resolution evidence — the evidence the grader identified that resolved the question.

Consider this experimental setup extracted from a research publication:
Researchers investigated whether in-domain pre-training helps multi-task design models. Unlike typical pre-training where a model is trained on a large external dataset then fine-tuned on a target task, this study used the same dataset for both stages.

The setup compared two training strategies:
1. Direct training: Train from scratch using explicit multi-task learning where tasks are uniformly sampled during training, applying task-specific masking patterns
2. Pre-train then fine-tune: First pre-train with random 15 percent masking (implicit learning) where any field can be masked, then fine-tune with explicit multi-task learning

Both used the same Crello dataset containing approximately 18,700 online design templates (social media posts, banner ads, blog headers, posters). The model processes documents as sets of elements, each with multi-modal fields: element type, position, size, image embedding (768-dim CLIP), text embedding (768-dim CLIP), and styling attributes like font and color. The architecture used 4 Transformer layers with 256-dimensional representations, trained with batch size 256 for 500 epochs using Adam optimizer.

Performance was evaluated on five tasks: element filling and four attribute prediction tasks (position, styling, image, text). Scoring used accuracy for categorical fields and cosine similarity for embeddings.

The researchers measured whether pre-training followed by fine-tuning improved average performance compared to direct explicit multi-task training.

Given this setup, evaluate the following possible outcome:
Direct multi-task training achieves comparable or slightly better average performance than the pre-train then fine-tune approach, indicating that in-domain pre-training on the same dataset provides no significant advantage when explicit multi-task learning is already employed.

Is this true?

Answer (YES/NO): NO